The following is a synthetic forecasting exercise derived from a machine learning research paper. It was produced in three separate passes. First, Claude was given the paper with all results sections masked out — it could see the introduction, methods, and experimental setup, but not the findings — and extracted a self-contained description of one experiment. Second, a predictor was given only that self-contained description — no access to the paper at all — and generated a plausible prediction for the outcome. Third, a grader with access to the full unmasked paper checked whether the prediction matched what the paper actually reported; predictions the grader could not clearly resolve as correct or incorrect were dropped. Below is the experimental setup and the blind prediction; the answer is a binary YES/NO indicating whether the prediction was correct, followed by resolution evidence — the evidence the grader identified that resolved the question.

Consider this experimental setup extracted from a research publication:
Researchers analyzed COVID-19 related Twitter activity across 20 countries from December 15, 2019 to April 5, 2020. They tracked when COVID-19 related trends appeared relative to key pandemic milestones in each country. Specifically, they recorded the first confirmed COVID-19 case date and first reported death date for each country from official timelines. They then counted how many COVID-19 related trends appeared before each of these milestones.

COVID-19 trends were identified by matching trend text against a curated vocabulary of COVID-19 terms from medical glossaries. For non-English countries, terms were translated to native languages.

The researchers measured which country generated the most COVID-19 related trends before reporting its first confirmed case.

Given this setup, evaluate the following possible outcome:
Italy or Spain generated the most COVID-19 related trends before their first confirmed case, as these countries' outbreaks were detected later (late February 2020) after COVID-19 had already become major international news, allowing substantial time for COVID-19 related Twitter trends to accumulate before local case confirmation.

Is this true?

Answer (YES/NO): NO